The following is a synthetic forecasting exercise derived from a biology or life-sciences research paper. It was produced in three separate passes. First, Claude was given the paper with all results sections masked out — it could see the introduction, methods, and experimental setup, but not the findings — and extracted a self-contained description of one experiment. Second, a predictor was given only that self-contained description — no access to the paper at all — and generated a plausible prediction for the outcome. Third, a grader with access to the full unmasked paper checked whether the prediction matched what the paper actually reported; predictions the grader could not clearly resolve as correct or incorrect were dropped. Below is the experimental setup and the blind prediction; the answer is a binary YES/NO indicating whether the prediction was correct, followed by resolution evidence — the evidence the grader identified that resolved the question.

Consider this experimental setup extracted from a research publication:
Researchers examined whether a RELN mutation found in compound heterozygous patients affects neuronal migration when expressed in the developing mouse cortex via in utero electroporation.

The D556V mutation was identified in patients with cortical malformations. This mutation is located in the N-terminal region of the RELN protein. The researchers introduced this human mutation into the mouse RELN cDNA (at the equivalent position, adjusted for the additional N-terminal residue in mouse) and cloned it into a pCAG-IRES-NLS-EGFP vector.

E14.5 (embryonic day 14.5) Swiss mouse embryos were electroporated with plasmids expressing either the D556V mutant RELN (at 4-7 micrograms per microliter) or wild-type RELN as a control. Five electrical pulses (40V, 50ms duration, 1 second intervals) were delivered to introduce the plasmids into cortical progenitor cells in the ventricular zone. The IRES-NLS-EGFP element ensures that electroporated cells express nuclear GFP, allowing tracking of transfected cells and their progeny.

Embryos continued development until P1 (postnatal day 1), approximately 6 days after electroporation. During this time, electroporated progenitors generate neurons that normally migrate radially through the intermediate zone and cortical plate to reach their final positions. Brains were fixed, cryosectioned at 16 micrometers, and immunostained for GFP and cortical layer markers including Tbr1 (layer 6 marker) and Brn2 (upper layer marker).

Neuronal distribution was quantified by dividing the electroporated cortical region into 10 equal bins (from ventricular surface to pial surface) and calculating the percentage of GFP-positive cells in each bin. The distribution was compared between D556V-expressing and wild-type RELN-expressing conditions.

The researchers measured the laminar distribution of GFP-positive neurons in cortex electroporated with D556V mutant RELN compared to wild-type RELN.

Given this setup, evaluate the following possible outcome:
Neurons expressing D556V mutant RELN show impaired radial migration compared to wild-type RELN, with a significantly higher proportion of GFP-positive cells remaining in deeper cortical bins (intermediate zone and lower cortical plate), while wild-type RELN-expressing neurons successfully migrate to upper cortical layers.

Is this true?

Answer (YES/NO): NO